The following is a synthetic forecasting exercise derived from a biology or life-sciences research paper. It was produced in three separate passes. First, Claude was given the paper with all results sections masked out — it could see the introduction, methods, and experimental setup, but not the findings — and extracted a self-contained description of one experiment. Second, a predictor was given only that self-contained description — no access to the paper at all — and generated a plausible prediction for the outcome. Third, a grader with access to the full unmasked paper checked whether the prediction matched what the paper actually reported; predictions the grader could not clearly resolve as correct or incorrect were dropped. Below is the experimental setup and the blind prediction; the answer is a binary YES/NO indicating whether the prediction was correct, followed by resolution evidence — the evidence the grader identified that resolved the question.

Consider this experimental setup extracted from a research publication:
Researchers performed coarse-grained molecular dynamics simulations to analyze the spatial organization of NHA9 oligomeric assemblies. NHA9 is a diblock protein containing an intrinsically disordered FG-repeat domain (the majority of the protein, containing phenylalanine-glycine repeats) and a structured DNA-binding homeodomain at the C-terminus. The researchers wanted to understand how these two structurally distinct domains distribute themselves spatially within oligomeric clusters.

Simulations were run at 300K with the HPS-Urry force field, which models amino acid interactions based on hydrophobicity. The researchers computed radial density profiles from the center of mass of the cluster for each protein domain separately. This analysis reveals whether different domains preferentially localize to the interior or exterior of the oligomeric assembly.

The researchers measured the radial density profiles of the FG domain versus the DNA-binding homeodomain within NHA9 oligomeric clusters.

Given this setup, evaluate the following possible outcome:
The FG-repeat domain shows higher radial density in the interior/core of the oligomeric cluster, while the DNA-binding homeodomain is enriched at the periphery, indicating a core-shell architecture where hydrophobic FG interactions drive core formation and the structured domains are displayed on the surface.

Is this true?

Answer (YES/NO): YES